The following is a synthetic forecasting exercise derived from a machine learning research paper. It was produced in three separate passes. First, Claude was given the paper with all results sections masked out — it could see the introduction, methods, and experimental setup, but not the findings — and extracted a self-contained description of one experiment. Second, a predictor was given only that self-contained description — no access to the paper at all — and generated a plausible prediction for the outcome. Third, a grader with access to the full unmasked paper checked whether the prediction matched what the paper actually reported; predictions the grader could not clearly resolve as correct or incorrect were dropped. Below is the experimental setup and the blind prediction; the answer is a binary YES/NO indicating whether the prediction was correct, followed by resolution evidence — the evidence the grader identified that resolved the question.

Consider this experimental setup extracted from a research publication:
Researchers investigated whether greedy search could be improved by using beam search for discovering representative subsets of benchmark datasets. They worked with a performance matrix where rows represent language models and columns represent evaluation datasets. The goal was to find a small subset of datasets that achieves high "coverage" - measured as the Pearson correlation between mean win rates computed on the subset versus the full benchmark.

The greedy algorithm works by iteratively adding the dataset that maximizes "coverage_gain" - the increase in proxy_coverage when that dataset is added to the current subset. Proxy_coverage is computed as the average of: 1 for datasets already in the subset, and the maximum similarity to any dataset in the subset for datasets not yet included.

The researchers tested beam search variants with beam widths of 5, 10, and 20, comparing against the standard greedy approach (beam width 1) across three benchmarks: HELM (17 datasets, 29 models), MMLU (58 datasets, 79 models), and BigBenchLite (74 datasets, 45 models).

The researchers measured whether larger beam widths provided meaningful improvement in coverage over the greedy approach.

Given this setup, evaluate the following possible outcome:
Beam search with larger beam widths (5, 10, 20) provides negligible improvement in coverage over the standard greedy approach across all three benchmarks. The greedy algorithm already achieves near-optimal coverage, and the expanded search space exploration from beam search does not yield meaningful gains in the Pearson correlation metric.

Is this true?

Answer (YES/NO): YES